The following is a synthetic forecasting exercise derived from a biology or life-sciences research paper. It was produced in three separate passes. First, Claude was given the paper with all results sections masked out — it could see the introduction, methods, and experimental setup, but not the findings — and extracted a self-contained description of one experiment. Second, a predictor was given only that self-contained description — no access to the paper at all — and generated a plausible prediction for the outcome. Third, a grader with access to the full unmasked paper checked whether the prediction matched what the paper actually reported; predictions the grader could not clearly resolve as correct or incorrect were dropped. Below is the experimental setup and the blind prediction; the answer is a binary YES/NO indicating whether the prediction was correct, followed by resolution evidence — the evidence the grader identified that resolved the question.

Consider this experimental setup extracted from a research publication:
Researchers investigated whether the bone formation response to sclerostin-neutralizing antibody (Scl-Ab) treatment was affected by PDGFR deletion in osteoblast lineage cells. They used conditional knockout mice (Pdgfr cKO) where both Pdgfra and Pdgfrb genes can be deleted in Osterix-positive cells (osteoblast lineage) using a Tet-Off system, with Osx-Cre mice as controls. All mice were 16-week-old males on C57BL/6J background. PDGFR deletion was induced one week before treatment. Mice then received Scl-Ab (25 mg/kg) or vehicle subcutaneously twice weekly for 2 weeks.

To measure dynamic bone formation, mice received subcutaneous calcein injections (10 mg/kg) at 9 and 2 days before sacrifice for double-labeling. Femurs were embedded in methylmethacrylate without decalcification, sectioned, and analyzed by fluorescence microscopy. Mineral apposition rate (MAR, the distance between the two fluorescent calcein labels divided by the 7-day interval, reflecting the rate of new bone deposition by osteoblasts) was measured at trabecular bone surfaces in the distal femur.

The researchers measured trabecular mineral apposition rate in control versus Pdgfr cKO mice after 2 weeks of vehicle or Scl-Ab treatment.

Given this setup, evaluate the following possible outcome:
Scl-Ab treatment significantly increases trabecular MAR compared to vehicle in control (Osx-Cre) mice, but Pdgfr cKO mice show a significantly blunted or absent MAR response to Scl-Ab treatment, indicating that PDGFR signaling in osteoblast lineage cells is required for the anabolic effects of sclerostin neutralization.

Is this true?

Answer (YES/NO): NO